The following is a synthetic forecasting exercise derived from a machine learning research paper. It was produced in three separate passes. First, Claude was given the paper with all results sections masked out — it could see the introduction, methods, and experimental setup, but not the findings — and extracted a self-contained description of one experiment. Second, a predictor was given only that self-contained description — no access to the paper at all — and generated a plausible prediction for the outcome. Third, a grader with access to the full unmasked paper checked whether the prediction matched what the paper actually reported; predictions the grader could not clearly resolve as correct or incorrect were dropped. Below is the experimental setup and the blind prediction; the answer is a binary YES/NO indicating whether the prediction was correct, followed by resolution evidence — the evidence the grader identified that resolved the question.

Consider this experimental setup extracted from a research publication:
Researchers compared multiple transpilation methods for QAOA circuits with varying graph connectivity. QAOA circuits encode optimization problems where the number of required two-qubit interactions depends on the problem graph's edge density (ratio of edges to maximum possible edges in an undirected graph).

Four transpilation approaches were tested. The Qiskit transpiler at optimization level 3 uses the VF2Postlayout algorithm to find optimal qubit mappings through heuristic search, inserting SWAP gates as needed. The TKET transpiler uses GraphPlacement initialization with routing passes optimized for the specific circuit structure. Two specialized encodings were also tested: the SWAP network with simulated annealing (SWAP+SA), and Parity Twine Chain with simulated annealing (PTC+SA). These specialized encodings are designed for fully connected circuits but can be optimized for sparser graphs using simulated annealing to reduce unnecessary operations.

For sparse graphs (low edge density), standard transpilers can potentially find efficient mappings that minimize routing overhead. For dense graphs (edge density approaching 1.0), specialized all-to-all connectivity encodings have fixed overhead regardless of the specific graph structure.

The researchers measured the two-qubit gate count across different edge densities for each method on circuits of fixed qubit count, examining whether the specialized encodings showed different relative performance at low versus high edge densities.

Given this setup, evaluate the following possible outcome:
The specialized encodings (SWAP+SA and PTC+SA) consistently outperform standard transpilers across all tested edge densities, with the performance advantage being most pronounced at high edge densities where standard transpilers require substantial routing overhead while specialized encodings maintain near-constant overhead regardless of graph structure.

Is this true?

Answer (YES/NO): NO